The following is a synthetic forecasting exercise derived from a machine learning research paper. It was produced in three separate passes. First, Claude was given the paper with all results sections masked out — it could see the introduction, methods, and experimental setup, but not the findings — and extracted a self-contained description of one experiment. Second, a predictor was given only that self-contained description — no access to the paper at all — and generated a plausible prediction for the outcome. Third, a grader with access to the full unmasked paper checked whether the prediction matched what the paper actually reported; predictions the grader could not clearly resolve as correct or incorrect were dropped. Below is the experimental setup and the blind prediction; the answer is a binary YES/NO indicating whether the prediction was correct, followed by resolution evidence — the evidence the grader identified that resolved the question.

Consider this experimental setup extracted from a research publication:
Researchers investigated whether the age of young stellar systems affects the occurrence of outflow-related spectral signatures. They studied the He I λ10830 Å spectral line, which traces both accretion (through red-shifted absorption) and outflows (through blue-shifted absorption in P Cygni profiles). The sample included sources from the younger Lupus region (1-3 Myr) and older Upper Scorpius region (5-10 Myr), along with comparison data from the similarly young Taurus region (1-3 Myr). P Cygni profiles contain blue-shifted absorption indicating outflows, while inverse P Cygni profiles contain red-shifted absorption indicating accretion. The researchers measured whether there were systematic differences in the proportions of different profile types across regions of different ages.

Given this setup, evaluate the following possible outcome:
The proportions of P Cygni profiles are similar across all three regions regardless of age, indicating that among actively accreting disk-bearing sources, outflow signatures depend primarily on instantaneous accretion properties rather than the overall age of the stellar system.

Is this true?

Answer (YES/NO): NO